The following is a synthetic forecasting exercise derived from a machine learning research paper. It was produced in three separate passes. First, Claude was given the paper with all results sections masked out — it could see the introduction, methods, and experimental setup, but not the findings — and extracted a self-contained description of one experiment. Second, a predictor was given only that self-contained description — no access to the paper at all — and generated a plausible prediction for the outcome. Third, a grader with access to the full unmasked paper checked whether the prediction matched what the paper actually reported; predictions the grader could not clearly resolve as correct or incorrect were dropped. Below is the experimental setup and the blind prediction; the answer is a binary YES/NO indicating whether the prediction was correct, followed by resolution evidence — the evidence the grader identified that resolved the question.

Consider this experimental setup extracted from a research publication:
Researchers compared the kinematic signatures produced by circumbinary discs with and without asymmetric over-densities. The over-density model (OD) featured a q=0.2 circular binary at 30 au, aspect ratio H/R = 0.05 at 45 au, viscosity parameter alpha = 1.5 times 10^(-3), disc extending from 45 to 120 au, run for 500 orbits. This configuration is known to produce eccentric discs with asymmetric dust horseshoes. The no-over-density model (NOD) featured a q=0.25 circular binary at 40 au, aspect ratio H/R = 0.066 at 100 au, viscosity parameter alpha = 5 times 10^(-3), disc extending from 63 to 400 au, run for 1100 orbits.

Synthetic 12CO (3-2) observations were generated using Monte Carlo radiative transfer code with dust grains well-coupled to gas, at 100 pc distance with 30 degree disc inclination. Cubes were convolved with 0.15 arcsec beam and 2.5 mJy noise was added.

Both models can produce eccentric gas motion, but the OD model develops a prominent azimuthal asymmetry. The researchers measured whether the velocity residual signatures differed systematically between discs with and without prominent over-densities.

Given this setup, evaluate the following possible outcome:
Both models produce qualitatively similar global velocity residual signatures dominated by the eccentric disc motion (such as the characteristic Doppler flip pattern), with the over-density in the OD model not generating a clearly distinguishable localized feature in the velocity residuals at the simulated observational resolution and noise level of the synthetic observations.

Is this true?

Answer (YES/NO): NO